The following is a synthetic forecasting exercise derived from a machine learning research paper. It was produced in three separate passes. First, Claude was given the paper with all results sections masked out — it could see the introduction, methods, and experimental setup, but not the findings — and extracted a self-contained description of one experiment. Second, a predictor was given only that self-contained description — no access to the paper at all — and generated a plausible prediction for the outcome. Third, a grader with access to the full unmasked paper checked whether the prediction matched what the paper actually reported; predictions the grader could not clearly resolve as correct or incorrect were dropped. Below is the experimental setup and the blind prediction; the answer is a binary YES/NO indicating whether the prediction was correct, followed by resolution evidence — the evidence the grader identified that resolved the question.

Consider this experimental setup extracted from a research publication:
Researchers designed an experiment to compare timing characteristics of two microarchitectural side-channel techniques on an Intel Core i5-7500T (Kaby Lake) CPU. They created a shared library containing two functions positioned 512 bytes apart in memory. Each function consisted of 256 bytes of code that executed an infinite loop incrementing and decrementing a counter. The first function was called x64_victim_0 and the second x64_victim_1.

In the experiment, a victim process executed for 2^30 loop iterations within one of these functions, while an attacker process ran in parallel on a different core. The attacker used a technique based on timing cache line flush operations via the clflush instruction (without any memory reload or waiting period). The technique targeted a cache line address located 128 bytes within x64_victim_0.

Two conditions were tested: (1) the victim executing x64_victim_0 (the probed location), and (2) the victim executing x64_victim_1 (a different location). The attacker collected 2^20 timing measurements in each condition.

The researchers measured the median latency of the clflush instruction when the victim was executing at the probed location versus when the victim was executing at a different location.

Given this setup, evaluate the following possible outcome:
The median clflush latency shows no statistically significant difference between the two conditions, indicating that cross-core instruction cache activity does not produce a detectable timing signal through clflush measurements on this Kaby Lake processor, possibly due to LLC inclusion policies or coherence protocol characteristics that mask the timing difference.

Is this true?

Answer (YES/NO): NO